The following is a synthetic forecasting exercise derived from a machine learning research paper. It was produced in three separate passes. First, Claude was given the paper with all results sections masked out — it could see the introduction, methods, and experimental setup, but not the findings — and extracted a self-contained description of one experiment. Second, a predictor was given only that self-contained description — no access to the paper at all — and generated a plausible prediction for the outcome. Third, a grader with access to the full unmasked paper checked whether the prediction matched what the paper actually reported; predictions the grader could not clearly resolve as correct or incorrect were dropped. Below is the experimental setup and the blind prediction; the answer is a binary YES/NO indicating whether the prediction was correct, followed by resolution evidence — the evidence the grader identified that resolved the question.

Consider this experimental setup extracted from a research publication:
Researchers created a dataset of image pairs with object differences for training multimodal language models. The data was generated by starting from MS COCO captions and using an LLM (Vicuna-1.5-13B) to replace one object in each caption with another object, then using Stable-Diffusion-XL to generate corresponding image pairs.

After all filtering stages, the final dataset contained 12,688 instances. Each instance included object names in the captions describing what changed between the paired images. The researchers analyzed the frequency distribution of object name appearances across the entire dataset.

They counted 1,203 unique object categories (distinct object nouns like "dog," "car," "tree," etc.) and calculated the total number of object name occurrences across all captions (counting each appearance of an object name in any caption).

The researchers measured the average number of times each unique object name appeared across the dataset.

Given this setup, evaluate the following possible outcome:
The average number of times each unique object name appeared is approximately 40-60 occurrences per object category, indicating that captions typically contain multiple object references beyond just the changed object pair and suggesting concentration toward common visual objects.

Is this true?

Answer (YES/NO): NO